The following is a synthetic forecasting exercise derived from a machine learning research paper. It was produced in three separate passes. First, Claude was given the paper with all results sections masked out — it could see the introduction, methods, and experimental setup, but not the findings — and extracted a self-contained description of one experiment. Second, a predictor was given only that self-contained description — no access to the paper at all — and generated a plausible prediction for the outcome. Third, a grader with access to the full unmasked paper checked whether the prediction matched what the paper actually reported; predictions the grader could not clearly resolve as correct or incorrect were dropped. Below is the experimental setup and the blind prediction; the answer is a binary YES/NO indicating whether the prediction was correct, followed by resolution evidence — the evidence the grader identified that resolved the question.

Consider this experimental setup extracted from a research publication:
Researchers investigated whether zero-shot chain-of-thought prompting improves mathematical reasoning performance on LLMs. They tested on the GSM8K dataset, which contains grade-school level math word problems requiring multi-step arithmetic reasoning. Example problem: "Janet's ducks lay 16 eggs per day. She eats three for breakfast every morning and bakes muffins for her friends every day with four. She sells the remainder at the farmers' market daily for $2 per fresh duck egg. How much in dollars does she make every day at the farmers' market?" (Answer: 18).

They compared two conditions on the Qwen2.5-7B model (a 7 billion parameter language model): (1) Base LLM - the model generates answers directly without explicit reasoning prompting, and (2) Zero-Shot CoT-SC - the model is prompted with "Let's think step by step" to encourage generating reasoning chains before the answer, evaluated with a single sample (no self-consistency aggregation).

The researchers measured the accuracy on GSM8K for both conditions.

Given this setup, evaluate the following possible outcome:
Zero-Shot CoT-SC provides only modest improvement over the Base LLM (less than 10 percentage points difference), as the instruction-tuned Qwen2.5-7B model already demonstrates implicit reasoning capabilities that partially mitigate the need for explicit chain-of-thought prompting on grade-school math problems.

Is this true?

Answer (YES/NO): NO